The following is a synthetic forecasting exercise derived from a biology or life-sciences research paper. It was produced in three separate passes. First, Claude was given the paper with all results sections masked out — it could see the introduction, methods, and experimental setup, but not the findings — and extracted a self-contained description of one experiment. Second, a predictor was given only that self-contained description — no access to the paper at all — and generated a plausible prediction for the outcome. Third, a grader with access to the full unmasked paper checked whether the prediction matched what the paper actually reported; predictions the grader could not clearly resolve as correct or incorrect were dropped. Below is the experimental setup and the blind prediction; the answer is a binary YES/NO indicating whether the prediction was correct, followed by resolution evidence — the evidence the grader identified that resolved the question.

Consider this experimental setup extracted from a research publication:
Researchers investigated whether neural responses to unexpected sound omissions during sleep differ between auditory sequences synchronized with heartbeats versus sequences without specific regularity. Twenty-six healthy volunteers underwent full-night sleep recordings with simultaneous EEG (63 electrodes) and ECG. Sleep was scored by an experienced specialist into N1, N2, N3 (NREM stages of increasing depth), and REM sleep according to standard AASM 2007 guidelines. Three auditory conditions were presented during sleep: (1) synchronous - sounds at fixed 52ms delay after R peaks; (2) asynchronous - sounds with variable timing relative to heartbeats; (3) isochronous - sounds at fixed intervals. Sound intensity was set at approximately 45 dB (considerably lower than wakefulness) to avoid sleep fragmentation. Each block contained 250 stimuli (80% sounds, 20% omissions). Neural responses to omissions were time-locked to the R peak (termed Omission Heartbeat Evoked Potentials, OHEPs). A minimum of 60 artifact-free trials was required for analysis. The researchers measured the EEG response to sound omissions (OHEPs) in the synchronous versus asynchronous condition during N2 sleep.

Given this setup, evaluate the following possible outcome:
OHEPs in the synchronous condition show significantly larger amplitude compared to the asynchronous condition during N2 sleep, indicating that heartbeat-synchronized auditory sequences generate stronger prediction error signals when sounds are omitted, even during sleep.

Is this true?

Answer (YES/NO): NO